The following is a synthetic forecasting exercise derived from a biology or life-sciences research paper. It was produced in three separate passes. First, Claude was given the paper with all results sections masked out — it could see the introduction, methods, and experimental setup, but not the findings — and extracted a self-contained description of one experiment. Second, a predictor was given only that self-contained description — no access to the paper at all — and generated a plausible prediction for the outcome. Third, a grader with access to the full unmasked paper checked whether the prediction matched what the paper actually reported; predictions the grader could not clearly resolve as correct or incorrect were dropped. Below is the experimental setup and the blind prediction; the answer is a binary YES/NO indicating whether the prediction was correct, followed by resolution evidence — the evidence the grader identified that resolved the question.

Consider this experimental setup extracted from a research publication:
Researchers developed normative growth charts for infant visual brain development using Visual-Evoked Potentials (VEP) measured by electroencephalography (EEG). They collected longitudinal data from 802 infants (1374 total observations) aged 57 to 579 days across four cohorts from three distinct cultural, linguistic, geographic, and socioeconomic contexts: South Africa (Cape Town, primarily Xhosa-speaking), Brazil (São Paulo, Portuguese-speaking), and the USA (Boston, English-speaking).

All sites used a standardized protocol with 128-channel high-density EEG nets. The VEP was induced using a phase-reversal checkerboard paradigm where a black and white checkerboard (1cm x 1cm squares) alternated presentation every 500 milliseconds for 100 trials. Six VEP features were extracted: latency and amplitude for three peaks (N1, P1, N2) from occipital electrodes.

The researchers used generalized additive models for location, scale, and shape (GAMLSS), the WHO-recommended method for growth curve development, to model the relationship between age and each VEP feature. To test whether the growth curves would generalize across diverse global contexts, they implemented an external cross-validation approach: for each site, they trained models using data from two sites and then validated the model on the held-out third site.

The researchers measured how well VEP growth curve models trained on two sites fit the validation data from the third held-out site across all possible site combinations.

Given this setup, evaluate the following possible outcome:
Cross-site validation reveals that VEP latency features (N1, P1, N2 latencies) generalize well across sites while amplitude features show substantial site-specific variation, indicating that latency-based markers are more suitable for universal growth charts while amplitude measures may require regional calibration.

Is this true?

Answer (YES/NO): NO